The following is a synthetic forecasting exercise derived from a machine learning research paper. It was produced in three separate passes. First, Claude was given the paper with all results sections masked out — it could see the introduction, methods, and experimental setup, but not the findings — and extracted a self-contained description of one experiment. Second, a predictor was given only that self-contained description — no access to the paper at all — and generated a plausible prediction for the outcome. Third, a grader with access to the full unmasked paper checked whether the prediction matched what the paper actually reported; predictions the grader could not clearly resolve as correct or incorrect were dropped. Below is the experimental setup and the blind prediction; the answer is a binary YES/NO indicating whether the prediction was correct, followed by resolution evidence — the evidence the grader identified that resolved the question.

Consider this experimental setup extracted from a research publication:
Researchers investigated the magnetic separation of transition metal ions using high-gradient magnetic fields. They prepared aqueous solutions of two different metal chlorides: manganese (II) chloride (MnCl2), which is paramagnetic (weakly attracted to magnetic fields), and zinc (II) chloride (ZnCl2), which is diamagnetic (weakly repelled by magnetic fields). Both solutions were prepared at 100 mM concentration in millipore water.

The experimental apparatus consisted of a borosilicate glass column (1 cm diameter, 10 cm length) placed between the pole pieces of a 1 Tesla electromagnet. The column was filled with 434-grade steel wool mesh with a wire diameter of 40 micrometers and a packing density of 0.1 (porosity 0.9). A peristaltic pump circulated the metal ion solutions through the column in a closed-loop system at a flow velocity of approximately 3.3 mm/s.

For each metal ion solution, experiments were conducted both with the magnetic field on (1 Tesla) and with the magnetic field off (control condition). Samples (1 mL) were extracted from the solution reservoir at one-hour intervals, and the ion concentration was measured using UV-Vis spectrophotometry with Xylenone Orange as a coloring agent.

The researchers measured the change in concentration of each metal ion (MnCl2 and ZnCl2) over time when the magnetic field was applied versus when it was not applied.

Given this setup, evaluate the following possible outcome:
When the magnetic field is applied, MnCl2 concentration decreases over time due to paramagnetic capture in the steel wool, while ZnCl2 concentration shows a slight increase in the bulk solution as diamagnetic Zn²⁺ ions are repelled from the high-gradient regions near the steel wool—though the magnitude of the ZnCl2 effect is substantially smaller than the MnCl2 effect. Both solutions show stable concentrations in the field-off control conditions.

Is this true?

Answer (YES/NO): NO